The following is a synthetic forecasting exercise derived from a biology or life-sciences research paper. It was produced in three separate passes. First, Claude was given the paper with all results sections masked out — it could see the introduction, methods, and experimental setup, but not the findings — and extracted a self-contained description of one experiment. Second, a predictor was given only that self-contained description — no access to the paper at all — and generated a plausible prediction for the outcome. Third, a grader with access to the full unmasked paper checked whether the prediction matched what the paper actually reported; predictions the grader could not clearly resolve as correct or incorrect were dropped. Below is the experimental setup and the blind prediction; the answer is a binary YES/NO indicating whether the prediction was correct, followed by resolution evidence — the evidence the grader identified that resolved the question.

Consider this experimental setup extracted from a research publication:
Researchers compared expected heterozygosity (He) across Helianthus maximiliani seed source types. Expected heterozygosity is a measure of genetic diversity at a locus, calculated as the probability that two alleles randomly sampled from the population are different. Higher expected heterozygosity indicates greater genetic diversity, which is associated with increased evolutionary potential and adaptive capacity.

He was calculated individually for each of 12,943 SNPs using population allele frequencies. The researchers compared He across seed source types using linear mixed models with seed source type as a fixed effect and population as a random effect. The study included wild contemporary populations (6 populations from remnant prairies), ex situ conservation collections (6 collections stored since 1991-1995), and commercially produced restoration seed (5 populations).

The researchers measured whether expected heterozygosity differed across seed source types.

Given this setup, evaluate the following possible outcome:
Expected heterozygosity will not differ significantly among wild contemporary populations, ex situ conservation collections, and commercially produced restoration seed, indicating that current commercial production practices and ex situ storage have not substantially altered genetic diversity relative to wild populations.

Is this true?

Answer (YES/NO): YES